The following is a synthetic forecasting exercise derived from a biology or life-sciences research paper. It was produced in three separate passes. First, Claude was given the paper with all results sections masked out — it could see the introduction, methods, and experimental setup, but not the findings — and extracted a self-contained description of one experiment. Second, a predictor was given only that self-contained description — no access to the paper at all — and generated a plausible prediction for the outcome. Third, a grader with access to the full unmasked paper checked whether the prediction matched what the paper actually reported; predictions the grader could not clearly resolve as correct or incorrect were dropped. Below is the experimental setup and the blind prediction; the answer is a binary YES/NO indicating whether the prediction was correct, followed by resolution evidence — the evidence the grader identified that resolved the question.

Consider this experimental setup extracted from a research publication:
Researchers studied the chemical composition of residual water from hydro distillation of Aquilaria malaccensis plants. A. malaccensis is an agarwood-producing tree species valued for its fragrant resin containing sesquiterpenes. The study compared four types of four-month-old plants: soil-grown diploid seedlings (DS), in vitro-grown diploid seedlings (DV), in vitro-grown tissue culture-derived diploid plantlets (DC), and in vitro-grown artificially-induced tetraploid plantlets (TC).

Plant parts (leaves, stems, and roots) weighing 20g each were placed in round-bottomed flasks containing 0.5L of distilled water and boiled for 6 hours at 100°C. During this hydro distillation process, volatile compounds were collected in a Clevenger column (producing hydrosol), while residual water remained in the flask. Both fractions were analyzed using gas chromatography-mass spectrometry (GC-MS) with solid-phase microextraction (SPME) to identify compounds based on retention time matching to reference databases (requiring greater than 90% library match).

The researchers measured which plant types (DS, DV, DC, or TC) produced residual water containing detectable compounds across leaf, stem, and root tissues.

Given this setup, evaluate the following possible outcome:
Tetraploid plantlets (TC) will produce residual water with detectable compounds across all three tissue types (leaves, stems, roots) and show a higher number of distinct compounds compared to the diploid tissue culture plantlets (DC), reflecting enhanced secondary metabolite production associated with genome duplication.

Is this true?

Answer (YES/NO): NO